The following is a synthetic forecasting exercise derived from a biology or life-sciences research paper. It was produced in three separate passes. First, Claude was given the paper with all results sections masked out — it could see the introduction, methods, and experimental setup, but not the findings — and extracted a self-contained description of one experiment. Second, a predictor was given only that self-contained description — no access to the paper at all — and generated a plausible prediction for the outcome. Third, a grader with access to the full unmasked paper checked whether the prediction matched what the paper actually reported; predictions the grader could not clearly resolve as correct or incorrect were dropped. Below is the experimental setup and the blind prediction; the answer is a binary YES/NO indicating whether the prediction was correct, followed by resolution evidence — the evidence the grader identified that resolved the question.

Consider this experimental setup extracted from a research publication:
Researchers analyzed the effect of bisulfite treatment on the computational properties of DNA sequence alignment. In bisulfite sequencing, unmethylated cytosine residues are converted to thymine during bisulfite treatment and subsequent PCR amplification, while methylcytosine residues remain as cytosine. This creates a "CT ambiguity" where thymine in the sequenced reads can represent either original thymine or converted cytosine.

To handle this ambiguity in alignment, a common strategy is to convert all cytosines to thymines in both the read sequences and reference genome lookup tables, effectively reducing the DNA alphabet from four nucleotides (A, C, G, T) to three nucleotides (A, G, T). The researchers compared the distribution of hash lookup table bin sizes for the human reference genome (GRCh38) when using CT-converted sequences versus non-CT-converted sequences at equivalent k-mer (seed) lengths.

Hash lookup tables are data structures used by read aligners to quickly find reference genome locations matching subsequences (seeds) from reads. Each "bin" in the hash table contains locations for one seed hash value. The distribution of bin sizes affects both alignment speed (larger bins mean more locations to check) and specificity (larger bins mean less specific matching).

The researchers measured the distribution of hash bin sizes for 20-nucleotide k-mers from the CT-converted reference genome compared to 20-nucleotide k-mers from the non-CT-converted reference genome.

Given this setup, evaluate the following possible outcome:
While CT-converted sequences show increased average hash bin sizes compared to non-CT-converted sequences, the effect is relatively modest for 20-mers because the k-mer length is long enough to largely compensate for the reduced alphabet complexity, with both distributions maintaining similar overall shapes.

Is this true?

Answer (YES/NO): NO